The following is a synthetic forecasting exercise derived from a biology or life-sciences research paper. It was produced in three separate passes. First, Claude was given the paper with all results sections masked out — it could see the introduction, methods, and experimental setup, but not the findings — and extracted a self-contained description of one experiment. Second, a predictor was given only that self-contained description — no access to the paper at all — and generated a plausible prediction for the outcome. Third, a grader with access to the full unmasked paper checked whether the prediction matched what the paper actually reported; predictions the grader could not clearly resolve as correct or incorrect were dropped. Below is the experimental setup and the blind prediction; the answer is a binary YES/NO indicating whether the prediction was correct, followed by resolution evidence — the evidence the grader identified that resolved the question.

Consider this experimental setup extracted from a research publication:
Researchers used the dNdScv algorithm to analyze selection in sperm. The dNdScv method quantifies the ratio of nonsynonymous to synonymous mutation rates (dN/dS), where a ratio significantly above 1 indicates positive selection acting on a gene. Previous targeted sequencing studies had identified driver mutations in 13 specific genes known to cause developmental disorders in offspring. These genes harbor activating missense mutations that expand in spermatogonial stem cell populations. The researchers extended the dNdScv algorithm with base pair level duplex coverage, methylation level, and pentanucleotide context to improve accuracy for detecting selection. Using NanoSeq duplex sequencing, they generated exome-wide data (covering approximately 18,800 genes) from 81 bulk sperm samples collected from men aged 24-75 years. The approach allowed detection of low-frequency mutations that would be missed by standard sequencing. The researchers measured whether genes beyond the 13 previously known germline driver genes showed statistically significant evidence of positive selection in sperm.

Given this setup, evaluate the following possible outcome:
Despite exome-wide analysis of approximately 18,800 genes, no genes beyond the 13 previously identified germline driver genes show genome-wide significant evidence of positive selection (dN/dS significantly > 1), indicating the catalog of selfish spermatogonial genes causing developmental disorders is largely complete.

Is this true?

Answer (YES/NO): NO